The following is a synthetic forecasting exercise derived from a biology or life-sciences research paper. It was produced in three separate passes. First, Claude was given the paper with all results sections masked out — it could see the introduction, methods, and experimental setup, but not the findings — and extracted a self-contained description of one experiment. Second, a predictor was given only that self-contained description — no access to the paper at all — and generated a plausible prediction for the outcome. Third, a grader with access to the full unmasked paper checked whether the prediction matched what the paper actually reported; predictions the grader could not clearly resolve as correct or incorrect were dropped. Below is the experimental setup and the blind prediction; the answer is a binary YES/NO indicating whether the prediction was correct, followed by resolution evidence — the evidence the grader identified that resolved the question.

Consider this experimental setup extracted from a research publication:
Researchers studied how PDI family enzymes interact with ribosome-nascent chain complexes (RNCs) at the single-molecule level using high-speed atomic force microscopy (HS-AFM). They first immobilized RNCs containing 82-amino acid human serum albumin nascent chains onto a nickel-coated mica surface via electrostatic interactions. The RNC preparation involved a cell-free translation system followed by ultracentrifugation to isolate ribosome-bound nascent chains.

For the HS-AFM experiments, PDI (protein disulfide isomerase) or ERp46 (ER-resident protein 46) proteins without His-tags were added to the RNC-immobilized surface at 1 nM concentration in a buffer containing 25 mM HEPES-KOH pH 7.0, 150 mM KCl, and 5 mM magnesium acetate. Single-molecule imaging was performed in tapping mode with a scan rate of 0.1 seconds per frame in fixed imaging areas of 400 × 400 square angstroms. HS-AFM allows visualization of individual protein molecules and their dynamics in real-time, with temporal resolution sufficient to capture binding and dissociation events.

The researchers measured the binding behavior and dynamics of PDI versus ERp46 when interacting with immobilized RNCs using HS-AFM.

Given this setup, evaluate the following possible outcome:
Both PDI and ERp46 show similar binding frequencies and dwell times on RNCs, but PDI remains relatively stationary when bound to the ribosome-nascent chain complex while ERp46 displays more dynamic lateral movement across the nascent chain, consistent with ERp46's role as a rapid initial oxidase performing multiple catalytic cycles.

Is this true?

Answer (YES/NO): NO